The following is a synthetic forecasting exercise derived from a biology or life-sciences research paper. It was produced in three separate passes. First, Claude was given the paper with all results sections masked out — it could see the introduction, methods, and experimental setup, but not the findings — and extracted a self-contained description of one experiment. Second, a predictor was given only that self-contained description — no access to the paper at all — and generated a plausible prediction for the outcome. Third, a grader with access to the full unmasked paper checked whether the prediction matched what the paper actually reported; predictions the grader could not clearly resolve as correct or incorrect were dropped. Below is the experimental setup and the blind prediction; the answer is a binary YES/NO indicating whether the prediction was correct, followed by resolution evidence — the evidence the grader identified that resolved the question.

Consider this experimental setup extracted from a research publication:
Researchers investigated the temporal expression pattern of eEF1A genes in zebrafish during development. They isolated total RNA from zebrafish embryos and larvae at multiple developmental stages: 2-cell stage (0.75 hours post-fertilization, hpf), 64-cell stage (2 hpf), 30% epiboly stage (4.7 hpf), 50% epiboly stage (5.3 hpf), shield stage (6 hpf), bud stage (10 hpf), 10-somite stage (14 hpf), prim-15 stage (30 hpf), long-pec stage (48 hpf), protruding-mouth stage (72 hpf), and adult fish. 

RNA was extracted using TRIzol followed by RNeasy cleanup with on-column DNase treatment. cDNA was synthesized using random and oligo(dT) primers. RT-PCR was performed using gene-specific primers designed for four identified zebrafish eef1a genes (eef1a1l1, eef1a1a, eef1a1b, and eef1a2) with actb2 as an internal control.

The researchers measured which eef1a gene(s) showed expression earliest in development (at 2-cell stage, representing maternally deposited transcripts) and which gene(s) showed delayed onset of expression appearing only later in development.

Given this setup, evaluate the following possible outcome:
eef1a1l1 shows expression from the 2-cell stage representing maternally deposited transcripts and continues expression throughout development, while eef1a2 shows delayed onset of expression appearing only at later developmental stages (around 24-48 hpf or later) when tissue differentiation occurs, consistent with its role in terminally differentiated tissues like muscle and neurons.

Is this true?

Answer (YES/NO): YES